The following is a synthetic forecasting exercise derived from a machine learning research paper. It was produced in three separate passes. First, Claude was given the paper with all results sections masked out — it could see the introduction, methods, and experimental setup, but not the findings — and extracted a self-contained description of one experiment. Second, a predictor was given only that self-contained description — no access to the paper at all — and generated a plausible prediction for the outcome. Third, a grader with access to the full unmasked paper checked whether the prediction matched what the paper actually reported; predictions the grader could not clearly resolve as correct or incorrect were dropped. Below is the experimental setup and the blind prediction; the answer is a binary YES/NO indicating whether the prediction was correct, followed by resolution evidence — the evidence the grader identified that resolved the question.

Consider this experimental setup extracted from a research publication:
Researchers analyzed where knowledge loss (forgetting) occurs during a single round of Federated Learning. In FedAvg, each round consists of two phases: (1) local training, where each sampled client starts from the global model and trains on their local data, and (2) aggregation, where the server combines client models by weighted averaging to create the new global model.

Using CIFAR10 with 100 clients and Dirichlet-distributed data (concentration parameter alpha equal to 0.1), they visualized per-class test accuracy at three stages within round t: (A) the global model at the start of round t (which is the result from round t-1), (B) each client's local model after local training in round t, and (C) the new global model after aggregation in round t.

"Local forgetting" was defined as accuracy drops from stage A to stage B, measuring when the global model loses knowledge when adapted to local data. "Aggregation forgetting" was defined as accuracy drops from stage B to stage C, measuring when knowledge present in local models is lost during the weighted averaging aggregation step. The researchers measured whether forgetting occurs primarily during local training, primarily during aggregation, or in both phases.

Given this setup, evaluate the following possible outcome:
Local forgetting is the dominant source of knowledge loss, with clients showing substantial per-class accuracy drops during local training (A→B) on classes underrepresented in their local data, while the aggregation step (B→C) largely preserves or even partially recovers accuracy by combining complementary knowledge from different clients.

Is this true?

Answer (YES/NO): NO